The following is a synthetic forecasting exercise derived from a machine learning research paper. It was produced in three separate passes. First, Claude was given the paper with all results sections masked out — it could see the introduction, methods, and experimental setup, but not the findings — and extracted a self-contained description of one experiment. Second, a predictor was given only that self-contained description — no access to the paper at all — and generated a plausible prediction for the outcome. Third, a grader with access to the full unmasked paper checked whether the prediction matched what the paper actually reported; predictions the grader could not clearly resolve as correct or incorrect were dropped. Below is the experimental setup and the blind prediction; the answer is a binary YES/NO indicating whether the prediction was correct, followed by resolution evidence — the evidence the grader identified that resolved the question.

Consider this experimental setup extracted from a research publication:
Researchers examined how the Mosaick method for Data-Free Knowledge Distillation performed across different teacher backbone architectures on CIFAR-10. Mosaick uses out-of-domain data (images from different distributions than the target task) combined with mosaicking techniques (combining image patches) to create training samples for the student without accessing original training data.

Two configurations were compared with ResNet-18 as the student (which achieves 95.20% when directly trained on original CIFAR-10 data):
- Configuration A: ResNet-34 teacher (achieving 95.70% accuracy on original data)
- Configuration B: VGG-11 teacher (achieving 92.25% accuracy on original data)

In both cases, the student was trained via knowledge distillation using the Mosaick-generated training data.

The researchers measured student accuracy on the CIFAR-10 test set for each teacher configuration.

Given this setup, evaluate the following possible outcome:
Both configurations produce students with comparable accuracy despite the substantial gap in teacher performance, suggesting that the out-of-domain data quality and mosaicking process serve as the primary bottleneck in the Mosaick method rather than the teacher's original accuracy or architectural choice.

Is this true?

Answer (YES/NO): NO